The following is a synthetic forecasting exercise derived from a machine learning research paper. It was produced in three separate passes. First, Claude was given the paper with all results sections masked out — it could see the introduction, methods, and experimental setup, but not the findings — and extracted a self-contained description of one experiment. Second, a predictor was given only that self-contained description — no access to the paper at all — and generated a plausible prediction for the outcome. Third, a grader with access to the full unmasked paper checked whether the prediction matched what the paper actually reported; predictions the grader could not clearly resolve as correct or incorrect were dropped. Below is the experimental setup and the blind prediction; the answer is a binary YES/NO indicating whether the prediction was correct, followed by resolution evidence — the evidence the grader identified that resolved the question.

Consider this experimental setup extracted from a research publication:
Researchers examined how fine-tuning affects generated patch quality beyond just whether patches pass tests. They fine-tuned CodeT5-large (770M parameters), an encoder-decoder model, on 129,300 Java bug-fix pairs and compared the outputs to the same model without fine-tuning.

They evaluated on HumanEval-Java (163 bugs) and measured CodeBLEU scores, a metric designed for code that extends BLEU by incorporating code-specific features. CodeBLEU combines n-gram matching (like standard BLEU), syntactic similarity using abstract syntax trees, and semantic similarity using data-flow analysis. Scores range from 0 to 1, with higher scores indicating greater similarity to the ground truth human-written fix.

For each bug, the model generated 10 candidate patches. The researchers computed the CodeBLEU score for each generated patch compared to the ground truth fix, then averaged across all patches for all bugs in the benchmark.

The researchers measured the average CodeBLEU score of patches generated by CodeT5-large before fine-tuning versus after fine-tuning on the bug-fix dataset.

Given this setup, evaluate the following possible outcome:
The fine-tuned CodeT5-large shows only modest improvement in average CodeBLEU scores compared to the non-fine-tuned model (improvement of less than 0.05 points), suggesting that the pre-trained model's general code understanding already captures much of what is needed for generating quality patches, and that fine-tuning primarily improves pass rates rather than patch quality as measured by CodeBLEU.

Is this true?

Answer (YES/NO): NO